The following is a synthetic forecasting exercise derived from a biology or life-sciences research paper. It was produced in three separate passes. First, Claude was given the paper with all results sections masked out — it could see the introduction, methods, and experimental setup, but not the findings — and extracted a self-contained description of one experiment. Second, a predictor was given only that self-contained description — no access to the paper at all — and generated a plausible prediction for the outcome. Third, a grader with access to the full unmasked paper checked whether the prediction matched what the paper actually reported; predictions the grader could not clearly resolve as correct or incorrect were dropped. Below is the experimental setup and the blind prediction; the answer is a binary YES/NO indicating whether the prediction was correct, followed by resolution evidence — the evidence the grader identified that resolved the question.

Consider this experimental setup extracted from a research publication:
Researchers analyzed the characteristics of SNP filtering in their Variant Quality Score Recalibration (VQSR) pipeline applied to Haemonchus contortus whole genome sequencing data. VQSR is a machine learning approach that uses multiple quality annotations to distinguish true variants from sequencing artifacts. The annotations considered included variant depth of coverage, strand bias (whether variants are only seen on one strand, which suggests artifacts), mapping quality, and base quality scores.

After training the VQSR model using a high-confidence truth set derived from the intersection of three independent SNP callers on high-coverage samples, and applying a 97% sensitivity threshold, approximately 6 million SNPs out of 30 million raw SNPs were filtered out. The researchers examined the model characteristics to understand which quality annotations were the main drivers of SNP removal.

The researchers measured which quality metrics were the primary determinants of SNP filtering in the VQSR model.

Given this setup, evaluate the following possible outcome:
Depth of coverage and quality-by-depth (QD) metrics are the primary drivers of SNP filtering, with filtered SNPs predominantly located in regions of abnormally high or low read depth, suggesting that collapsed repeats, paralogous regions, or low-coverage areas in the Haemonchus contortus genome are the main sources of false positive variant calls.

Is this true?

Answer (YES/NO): NO